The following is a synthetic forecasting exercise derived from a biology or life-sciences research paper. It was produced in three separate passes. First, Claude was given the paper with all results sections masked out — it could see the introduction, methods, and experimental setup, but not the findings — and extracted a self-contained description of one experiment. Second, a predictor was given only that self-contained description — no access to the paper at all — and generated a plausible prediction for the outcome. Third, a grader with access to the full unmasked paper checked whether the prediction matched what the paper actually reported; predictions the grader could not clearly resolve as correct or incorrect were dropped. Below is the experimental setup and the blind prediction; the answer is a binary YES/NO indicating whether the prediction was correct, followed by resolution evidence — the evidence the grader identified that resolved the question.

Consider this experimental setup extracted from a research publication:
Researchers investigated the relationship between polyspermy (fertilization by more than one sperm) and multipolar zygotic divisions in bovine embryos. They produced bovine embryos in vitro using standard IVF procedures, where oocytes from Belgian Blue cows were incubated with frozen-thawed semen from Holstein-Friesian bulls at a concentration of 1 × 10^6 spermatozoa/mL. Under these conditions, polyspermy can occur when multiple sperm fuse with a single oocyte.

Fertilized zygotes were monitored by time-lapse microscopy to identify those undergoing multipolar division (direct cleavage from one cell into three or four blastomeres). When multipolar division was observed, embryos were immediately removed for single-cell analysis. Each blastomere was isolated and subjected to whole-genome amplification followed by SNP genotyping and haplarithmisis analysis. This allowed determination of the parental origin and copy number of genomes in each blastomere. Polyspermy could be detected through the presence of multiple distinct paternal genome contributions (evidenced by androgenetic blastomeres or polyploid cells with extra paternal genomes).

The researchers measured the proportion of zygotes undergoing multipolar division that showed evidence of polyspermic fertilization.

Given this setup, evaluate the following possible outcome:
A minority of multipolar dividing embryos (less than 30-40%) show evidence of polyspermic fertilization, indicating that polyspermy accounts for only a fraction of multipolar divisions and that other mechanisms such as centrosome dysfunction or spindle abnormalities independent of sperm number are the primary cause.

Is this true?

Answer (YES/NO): NO